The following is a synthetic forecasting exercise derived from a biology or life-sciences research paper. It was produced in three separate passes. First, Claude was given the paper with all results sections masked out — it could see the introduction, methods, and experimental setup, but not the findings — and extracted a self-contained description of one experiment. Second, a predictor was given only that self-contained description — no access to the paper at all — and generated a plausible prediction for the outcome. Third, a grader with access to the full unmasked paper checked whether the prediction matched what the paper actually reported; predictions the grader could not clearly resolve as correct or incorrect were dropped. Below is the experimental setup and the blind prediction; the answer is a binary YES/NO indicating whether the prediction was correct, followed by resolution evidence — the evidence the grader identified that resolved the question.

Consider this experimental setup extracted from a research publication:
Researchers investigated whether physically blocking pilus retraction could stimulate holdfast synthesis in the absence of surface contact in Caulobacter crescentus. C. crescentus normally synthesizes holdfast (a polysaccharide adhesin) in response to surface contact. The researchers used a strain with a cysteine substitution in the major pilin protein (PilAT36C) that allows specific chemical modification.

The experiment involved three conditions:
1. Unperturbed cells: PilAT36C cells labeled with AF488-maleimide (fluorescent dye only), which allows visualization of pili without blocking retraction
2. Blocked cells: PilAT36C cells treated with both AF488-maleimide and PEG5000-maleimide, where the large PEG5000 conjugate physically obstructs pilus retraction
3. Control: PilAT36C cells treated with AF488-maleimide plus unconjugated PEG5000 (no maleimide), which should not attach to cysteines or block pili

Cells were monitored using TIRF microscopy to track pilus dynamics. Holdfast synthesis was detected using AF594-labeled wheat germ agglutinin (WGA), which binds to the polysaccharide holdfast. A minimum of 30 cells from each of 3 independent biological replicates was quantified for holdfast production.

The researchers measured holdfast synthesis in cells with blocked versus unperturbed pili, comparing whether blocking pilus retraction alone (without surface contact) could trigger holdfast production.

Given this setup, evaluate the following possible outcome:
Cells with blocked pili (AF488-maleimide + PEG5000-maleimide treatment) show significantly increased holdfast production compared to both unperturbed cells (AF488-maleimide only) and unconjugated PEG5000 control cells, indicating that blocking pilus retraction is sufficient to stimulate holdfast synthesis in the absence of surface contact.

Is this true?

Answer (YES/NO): YES